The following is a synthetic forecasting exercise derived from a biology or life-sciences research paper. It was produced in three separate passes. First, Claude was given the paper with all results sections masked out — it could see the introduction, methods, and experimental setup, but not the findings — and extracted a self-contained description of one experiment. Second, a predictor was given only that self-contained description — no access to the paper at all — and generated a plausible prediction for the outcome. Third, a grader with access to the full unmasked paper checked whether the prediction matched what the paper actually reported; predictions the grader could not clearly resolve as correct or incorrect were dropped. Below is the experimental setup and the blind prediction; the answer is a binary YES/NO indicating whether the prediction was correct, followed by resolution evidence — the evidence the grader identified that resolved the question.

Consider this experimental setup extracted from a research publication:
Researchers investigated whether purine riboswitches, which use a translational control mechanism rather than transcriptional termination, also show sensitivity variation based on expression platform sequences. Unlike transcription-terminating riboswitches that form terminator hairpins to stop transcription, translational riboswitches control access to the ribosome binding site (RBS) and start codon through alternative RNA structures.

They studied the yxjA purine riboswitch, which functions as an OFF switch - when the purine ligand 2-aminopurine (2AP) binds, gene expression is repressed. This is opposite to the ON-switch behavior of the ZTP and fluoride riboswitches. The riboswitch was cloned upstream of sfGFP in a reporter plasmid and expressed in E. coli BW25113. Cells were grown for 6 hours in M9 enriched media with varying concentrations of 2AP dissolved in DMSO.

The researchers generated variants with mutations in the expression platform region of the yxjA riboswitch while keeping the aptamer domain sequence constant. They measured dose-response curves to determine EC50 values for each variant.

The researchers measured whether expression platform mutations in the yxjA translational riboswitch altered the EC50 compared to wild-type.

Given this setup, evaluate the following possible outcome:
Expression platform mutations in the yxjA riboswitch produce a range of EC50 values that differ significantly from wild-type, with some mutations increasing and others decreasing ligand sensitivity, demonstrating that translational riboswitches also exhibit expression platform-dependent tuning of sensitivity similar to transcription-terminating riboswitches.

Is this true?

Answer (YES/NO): NO